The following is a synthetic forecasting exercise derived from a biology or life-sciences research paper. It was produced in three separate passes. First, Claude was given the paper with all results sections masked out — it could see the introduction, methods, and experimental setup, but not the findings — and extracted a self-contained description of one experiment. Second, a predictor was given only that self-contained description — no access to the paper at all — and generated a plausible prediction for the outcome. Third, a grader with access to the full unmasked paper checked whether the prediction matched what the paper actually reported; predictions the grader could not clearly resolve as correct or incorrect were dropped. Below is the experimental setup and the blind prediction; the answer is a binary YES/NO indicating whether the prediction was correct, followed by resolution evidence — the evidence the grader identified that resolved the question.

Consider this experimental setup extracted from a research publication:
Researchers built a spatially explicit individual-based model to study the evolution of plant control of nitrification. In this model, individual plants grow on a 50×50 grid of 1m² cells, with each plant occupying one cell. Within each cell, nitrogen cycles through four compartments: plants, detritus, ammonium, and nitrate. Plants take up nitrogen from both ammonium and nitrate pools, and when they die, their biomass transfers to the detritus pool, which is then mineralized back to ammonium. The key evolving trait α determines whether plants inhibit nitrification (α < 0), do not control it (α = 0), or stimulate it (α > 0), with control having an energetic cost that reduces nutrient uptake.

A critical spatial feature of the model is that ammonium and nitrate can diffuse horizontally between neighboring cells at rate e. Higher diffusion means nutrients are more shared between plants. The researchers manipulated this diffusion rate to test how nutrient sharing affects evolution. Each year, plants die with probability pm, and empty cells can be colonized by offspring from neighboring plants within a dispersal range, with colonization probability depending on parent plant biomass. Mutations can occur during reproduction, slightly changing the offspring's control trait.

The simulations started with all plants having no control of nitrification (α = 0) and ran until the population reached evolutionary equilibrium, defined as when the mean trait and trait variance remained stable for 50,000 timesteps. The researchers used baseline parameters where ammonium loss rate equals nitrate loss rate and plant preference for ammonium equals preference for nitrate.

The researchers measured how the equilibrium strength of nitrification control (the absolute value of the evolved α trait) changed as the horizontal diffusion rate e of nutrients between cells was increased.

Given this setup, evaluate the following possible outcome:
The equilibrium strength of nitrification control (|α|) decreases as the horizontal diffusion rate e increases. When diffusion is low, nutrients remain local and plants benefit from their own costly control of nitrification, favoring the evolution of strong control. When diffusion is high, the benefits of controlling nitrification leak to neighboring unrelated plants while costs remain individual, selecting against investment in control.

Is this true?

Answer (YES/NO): YES